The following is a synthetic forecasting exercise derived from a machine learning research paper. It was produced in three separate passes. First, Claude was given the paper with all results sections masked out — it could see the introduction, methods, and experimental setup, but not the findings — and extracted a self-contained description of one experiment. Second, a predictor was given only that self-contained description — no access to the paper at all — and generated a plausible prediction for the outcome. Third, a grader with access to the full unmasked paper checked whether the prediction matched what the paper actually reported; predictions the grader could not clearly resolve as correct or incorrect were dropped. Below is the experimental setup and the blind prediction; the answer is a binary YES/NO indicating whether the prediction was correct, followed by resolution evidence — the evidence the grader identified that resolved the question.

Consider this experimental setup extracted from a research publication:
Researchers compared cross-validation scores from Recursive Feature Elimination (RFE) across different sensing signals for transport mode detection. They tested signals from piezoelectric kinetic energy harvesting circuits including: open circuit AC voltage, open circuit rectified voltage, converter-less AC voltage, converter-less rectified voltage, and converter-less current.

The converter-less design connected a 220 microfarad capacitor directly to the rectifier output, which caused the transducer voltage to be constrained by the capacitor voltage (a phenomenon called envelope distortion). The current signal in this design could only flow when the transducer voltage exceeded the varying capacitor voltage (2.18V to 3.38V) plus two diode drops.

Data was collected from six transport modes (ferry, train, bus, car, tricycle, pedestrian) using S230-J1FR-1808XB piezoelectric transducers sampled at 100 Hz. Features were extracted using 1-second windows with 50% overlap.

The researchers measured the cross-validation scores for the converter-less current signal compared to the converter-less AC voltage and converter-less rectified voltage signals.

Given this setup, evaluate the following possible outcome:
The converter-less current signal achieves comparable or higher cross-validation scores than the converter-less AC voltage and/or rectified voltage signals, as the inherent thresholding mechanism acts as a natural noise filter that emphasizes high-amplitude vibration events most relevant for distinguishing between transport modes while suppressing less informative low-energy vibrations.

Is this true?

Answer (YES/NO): NO